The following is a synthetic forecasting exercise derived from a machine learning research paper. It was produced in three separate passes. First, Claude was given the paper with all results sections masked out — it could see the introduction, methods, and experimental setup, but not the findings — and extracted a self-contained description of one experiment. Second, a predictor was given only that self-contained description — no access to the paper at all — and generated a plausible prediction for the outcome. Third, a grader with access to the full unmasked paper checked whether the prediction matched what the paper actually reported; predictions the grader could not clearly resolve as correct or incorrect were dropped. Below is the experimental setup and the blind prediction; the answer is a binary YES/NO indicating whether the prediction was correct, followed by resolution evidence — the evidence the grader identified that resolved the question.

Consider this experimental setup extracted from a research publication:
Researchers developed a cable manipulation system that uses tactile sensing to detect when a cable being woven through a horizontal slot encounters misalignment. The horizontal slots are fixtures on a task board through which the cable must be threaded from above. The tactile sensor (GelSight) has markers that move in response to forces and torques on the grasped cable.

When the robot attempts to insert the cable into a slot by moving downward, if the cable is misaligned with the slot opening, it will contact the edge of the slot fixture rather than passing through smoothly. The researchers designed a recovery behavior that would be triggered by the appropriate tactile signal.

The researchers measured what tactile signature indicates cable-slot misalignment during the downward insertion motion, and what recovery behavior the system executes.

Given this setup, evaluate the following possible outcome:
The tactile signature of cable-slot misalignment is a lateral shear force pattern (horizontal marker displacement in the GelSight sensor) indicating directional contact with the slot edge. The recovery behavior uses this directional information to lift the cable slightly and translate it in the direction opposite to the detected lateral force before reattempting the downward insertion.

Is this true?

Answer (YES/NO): NO